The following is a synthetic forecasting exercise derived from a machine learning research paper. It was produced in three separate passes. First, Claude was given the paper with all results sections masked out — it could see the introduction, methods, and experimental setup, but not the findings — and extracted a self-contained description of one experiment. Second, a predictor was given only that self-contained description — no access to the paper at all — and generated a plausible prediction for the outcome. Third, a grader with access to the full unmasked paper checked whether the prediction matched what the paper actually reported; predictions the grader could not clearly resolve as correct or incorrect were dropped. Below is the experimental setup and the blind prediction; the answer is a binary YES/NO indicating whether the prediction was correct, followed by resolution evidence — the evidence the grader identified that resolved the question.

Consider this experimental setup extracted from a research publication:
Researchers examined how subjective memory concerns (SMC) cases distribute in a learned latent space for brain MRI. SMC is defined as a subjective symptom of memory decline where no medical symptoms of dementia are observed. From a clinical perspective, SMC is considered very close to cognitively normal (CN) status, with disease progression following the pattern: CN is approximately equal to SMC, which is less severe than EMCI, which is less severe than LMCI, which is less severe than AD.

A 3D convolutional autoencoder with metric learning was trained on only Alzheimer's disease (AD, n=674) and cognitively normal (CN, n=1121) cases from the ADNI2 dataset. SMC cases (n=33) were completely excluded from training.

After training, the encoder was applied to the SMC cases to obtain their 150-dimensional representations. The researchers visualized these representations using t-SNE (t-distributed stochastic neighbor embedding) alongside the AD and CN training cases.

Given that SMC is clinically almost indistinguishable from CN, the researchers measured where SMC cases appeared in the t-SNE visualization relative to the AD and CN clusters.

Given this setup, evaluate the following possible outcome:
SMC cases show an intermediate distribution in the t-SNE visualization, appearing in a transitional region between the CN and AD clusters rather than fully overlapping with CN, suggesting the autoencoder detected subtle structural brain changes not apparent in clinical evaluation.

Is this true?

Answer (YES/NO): NO